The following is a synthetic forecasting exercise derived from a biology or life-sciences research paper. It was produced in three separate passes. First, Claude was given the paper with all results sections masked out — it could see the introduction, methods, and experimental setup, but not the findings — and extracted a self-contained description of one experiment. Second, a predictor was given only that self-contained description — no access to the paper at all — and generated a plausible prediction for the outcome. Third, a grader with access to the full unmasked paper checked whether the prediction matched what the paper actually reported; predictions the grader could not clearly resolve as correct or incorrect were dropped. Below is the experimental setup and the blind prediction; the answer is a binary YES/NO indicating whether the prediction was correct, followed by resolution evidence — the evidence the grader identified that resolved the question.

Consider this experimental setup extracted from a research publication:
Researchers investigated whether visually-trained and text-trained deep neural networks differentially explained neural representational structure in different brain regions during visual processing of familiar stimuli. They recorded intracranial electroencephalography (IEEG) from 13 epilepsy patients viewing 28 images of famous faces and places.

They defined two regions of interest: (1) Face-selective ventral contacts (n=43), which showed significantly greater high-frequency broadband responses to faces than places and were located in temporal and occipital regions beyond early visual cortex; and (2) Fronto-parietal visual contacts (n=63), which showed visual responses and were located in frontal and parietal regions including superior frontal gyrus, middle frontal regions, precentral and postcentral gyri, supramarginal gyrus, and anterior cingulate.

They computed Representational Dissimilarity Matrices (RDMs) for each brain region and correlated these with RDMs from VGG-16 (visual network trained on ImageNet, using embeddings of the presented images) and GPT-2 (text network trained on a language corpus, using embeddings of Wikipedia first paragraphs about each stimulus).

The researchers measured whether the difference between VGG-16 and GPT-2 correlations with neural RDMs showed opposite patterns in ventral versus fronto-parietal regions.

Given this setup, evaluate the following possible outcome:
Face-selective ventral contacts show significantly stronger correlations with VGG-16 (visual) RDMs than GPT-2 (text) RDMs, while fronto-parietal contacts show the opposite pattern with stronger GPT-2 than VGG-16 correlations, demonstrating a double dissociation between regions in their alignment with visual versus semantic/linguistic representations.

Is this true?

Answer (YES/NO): YES